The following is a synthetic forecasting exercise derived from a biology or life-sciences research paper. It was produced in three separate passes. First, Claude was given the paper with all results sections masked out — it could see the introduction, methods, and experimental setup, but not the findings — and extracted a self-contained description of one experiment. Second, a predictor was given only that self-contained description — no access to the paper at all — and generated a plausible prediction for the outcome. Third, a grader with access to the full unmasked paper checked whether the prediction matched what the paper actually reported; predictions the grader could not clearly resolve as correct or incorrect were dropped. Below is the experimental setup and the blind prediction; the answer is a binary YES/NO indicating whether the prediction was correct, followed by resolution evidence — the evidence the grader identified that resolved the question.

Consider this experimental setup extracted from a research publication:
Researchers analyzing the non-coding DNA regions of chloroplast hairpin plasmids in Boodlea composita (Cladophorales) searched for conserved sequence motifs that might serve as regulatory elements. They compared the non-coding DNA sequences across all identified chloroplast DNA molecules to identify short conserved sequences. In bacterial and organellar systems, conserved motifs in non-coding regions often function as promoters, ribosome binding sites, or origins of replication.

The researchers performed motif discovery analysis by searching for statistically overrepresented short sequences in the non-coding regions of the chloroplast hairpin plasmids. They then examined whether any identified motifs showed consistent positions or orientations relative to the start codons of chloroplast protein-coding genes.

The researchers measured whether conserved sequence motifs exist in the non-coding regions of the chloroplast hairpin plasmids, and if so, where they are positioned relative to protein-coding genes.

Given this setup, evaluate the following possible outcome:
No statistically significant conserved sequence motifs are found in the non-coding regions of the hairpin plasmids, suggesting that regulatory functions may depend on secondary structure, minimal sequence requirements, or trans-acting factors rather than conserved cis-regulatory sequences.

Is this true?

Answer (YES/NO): NO